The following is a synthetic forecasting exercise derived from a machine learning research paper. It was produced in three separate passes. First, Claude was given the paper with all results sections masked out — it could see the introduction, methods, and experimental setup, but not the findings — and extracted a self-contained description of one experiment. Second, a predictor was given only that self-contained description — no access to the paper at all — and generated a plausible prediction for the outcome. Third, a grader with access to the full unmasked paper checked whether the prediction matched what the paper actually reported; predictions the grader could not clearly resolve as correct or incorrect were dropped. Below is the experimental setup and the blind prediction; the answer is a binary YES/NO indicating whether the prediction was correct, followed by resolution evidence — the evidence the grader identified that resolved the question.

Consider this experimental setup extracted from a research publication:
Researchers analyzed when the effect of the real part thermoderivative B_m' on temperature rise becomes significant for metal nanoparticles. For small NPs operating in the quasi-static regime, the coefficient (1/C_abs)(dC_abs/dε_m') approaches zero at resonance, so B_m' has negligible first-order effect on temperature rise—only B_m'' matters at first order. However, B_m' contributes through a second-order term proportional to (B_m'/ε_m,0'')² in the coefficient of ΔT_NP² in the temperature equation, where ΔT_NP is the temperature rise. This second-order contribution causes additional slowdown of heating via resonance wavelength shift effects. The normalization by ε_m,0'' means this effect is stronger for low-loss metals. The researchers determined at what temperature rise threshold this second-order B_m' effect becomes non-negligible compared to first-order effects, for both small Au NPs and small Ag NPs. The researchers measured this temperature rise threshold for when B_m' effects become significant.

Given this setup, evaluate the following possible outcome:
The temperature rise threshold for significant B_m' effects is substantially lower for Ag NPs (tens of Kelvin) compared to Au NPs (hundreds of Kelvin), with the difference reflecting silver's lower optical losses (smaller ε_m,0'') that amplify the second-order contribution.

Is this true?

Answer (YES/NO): NO